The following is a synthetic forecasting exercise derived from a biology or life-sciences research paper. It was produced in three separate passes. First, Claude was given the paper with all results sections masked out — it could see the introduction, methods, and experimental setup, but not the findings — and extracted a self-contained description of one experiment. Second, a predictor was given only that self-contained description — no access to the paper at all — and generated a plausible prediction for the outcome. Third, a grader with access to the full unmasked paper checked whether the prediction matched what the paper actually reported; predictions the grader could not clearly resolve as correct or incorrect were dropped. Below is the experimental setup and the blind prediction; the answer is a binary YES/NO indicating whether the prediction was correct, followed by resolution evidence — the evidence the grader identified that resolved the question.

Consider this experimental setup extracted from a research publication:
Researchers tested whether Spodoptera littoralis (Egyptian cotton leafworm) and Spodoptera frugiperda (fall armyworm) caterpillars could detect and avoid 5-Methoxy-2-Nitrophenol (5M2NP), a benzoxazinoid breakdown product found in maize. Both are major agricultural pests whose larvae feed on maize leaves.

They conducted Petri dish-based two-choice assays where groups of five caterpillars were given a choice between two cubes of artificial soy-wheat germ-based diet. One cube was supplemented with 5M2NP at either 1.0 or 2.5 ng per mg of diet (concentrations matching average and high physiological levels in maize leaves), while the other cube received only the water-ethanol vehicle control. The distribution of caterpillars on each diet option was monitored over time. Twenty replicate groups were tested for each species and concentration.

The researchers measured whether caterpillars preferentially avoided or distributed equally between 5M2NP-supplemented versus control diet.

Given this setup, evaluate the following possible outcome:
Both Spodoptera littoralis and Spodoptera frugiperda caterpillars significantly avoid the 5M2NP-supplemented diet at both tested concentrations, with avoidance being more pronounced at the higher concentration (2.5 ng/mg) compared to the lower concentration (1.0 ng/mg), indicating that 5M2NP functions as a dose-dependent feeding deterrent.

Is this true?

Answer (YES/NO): NO